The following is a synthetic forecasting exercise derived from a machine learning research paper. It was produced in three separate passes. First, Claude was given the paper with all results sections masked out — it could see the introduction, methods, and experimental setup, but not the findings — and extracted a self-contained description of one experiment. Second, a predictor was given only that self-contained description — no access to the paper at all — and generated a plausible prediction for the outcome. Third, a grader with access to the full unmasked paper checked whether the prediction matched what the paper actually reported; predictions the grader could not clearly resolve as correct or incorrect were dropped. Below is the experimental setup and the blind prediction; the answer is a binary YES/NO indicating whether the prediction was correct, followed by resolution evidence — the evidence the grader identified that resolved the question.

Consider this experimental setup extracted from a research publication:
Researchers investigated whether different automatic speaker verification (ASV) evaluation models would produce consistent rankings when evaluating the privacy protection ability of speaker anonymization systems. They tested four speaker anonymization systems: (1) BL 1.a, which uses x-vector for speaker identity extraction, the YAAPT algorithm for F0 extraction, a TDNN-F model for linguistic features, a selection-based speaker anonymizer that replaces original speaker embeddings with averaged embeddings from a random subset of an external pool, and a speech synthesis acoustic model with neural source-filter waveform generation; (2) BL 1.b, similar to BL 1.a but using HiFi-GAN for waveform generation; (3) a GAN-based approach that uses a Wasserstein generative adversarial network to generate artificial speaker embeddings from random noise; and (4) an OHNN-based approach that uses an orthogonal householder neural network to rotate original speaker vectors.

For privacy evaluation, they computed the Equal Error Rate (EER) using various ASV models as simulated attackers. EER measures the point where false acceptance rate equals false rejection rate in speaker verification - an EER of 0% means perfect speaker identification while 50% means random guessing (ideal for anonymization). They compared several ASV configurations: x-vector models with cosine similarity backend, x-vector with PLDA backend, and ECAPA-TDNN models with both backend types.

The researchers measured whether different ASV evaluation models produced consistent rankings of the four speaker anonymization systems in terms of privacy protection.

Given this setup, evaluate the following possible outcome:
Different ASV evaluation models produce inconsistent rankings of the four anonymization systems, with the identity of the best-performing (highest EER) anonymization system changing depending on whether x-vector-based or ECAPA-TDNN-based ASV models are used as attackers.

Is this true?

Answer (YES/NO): NO